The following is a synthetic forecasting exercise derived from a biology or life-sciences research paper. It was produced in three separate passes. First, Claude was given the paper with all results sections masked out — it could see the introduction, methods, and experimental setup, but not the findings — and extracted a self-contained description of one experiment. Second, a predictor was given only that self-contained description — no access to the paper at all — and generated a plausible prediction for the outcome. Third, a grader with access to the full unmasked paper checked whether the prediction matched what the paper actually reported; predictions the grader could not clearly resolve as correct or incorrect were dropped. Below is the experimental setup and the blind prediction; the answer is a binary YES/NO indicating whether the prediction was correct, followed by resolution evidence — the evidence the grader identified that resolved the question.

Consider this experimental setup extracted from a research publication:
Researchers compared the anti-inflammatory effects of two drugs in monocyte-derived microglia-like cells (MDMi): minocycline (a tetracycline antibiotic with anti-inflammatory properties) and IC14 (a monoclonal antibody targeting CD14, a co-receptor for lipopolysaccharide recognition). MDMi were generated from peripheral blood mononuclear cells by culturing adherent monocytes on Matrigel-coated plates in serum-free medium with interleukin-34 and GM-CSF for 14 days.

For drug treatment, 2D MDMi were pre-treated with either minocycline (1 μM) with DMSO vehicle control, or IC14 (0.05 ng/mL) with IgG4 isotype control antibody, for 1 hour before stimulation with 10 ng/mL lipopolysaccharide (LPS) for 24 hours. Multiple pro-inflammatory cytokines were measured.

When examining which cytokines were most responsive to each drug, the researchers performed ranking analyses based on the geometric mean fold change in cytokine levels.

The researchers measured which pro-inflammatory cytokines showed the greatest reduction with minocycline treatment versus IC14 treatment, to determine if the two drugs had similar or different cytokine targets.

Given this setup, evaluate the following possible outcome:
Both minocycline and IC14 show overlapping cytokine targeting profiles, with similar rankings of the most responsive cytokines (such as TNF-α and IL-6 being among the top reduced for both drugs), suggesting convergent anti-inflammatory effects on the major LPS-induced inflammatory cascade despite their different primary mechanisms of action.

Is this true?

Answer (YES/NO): YES